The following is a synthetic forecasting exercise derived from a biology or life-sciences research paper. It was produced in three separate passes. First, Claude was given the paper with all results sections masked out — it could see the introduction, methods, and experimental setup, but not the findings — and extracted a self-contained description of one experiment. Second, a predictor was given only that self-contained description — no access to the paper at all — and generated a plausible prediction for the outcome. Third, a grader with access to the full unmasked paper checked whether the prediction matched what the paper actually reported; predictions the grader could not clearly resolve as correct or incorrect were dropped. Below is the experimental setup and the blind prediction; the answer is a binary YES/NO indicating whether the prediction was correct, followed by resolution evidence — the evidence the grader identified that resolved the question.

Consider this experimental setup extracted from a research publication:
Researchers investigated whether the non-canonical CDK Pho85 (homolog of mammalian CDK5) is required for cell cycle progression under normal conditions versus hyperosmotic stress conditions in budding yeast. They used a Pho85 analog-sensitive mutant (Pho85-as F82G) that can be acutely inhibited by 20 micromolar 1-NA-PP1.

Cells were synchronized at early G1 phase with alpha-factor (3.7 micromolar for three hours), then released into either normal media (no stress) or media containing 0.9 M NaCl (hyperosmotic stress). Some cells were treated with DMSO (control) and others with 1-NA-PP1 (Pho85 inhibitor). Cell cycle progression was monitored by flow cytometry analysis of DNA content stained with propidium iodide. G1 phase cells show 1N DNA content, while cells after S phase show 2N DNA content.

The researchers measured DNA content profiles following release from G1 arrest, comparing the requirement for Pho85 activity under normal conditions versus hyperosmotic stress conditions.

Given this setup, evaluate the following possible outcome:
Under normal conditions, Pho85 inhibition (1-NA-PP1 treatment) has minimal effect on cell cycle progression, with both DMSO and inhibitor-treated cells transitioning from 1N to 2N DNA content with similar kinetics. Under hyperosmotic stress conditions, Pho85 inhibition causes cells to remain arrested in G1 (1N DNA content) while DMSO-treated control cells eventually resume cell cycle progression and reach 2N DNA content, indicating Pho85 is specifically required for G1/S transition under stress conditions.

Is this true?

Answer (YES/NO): YES